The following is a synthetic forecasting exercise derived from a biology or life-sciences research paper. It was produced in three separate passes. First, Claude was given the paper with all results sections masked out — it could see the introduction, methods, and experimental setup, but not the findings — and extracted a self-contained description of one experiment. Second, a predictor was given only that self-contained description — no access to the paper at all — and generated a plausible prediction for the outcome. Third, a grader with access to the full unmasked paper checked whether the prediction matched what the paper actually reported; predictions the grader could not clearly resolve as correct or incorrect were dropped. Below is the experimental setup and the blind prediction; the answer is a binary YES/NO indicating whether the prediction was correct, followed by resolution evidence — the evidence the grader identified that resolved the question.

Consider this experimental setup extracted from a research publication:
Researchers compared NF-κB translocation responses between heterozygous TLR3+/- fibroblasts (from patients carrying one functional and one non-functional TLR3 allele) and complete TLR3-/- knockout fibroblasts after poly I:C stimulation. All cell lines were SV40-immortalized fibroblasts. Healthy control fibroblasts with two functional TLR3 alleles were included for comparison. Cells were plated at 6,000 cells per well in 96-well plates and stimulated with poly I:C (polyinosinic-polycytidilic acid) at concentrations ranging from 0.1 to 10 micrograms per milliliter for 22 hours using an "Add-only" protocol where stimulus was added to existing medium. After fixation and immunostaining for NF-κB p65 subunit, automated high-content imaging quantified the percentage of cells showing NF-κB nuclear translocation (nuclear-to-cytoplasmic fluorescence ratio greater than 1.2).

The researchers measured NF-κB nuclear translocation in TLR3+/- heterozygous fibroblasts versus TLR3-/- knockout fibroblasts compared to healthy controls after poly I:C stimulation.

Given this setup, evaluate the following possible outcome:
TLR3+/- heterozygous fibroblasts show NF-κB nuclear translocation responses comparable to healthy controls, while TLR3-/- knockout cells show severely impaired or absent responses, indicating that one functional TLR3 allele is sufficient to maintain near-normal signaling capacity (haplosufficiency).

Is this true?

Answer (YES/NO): NO